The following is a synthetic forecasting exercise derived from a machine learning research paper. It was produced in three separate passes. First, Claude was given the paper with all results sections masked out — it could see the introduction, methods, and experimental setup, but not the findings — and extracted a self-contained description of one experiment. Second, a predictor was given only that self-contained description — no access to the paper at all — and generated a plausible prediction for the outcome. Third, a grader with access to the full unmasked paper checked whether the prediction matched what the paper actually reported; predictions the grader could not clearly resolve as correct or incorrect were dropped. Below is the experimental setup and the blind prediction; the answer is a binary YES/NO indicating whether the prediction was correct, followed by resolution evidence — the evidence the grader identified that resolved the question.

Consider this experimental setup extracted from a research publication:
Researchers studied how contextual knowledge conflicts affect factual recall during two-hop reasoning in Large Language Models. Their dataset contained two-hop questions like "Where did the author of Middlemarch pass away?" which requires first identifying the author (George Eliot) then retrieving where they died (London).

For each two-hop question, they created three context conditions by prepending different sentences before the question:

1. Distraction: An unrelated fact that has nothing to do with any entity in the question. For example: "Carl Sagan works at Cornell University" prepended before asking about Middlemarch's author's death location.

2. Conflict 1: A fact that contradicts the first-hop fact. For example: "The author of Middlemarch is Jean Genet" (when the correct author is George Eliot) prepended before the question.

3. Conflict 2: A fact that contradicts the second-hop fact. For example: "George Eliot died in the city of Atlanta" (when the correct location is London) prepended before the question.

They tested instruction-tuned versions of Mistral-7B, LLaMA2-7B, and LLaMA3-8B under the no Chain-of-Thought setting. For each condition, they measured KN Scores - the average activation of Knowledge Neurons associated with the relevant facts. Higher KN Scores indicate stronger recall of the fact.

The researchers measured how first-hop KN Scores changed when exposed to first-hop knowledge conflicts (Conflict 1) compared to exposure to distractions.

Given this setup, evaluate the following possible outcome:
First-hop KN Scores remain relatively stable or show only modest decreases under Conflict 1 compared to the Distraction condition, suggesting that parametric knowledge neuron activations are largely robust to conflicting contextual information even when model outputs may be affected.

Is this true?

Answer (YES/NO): NO